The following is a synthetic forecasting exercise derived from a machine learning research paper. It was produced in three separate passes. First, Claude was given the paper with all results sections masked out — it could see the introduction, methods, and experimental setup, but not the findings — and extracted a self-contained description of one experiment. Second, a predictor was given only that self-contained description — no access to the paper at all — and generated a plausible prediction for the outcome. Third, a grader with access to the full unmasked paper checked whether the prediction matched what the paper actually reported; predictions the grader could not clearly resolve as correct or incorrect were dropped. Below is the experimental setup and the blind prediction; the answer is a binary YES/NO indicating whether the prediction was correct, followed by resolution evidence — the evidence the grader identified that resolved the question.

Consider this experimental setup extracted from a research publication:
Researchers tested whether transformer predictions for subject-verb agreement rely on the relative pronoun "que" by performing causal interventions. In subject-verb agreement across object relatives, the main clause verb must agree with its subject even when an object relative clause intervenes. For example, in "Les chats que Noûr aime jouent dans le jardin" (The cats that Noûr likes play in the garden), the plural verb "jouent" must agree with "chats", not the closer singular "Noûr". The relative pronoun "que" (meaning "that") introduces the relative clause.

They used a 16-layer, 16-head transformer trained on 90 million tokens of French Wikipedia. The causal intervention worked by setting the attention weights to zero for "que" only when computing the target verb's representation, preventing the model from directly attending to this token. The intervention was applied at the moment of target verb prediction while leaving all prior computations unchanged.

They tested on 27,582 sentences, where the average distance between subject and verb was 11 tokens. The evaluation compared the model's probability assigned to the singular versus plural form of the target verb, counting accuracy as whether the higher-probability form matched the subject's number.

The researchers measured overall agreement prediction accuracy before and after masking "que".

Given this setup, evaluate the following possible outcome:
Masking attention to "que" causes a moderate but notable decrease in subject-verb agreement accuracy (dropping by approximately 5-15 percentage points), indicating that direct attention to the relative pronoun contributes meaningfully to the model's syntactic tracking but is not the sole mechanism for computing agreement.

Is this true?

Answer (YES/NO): NO